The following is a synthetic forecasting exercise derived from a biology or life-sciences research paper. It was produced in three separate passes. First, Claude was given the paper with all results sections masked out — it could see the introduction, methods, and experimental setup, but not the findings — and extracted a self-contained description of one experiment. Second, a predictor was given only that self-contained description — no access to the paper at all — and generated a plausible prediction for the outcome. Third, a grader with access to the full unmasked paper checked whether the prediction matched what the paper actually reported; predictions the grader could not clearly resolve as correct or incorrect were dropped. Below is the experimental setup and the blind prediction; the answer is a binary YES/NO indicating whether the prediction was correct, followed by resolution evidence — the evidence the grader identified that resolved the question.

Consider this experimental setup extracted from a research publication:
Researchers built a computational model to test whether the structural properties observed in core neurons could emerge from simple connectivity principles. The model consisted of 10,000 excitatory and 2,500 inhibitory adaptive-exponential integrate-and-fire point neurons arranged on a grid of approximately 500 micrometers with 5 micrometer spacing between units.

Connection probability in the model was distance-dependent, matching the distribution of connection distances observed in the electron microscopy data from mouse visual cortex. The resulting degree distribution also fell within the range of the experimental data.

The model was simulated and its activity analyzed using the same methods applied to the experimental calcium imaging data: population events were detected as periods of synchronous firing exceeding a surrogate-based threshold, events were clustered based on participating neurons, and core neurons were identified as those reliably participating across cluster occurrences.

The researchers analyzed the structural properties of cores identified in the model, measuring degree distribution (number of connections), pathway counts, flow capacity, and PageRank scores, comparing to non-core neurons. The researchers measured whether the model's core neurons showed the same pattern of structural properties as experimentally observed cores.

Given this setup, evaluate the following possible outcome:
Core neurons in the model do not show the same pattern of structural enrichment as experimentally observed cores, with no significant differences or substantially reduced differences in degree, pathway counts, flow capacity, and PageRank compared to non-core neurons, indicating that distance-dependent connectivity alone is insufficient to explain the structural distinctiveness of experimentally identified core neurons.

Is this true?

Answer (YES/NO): NO